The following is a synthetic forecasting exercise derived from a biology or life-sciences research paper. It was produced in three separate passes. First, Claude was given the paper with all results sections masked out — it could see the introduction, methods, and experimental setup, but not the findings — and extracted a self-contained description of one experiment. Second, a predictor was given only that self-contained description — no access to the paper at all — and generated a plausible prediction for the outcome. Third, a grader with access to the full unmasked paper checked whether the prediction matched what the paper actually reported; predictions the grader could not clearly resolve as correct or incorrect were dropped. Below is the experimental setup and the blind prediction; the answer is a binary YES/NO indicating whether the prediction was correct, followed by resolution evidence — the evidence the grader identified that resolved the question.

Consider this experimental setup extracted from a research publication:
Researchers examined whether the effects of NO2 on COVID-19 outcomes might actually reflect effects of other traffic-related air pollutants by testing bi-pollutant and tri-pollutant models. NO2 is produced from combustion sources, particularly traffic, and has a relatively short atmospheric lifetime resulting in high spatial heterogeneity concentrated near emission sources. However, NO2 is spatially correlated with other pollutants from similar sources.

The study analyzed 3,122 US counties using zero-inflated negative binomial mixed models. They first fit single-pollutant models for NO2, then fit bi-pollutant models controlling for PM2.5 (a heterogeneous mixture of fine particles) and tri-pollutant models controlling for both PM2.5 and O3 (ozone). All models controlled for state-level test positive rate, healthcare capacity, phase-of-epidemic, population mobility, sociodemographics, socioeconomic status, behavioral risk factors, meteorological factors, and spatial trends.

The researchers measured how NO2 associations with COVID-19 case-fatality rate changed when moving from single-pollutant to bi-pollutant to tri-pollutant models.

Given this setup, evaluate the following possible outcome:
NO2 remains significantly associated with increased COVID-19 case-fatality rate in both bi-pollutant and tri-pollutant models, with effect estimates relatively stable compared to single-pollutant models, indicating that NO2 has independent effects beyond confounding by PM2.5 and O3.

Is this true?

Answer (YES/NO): YES